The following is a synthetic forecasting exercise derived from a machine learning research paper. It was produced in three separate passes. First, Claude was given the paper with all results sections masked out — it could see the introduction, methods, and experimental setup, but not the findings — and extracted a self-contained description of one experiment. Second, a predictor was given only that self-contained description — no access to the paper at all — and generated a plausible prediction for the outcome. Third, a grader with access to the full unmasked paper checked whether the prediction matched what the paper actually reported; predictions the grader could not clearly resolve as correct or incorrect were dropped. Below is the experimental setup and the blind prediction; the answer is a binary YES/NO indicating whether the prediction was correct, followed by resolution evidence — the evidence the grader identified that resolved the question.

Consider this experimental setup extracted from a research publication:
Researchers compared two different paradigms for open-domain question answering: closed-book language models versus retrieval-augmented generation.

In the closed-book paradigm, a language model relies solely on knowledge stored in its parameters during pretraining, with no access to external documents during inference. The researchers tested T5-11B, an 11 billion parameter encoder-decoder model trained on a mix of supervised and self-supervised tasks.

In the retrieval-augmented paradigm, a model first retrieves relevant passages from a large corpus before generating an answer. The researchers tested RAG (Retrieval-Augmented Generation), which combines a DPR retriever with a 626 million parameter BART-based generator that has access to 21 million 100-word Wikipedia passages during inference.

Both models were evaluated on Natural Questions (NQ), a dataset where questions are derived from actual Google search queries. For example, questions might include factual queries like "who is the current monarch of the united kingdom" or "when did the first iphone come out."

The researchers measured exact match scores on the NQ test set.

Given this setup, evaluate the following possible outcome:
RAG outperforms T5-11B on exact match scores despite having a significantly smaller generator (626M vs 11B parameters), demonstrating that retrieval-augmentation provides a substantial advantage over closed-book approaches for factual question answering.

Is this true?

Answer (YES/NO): YES